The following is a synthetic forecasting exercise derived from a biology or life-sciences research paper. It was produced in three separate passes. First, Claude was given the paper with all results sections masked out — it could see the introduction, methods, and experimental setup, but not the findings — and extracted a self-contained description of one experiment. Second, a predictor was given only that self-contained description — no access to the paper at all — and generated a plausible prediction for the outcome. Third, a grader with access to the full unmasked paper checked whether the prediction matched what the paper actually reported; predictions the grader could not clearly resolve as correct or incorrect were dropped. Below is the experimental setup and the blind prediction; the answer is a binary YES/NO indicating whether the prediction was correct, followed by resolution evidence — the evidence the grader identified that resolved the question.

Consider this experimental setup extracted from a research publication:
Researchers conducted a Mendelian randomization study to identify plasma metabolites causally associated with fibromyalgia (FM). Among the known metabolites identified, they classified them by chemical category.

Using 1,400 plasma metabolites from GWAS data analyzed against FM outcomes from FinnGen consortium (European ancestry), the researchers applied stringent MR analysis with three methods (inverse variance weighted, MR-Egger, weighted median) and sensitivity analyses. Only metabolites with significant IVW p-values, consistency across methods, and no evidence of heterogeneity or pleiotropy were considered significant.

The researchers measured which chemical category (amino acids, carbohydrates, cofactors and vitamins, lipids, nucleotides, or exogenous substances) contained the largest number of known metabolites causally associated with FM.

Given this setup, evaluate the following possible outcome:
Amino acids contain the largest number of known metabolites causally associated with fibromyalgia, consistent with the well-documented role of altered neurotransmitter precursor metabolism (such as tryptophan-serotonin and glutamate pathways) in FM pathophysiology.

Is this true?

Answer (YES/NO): NO